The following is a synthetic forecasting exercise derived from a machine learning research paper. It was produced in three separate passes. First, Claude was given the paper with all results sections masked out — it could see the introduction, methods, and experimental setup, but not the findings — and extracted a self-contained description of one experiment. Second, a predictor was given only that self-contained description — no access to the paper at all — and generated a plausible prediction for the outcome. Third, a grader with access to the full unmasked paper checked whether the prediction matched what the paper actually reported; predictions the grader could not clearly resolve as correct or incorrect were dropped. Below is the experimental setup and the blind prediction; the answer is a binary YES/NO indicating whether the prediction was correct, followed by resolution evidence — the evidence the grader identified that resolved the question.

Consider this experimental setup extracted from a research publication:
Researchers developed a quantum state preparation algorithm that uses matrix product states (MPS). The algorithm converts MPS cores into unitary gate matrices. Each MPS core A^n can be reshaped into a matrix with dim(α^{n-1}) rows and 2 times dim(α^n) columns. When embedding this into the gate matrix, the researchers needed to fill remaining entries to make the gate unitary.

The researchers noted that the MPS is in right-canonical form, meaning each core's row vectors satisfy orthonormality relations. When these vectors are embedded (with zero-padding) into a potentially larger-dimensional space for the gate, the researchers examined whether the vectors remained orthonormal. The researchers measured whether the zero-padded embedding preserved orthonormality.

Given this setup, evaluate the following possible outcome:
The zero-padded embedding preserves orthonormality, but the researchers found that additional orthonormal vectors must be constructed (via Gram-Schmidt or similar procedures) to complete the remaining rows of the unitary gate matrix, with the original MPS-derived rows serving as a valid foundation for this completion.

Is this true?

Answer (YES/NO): NO